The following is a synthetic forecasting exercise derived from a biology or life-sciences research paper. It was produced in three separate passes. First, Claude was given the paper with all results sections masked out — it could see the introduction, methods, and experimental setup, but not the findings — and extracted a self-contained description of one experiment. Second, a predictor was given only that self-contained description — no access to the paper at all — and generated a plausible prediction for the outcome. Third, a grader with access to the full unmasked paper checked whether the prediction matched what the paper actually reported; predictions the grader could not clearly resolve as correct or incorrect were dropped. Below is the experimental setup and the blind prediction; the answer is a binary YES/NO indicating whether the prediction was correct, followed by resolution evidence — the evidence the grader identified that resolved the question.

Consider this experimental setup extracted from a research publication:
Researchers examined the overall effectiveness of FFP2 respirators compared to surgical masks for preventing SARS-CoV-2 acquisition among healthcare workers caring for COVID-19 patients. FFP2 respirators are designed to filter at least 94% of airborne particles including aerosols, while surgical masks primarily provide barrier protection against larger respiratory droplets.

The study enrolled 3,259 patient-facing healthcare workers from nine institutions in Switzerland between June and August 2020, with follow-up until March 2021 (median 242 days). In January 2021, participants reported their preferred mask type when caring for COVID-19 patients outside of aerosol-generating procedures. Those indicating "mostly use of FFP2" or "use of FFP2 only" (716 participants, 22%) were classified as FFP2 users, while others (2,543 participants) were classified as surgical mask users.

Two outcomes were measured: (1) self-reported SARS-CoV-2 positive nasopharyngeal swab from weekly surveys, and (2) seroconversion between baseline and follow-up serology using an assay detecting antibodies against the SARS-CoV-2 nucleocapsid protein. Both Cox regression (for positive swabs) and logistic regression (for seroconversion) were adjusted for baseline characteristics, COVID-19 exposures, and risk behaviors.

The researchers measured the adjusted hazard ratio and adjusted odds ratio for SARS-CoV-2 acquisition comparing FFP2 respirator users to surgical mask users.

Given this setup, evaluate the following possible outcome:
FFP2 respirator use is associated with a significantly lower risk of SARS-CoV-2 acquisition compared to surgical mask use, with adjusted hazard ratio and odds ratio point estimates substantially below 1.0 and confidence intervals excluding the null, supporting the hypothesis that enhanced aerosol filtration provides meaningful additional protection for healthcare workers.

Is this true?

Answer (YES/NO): NO